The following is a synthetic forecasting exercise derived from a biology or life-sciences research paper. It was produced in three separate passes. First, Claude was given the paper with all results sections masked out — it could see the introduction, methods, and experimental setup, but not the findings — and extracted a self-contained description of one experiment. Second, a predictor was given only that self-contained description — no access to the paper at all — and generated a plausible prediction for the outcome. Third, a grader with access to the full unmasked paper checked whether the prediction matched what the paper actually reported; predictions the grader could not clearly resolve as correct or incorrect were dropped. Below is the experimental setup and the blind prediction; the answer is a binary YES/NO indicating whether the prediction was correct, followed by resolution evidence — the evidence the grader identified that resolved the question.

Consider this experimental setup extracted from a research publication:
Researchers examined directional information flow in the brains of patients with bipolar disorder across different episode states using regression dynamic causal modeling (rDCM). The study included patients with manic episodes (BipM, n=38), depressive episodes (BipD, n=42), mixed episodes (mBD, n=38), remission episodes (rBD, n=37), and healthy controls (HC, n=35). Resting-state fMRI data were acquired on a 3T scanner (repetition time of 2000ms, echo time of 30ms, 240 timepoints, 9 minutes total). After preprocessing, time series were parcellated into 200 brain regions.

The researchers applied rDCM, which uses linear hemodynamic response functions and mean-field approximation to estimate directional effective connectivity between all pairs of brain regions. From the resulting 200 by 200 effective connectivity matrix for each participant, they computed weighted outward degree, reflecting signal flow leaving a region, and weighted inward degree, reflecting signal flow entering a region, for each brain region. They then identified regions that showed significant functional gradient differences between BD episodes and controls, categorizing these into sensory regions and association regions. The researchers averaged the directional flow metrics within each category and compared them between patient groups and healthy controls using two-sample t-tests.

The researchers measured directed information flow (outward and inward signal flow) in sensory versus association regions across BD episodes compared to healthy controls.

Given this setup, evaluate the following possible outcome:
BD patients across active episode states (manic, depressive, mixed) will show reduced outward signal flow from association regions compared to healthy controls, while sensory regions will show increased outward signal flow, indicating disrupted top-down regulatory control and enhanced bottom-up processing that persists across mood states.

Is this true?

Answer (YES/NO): NO